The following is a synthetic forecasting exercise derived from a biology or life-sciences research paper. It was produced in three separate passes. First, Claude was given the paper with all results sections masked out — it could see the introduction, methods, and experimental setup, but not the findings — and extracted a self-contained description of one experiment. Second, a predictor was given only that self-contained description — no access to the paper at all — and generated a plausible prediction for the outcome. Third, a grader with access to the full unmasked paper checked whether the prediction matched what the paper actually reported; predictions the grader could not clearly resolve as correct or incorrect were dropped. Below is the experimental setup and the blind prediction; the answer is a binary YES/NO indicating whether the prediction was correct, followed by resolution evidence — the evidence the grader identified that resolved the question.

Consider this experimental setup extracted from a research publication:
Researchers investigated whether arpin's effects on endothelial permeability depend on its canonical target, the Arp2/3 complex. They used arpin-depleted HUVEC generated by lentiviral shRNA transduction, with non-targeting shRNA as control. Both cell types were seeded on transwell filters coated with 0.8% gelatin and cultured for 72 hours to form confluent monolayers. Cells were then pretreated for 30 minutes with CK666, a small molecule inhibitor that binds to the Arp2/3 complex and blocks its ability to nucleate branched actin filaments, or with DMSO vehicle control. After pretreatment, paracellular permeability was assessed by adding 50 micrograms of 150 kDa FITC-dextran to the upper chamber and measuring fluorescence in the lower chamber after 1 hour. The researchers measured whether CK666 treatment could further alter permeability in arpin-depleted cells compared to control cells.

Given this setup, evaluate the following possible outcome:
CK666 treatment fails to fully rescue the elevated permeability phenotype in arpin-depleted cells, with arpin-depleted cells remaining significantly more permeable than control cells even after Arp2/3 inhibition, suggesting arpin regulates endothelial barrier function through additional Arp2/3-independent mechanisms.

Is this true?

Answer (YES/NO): YES